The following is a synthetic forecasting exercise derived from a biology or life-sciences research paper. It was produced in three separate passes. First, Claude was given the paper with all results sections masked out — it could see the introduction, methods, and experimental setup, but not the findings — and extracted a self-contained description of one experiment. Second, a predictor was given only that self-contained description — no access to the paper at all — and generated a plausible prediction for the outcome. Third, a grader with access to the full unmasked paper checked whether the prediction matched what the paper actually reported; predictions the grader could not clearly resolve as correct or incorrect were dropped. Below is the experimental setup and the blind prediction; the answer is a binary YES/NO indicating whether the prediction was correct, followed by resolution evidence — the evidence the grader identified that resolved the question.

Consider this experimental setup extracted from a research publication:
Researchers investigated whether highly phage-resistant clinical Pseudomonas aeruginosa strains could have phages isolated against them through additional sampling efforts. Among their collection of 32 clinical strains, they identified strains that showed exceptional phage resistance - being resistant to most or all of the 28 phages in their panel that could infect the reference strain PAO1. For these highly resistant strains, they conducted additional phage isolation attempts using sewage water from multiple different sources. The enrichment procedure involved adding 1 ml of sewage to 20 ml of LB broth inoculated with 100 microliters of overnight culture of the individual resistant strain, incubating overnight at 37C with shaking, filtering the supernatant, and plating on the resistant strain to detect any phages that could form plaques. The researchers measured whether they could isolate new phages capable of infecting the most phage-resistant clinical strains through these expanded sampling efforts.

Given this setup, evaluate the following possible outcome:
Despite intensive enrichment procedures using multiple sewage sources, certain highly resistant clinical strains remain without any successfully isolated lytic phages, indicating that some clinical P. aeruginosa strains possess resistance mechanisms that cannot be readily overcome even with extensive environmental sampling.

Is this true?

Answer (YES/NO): YES